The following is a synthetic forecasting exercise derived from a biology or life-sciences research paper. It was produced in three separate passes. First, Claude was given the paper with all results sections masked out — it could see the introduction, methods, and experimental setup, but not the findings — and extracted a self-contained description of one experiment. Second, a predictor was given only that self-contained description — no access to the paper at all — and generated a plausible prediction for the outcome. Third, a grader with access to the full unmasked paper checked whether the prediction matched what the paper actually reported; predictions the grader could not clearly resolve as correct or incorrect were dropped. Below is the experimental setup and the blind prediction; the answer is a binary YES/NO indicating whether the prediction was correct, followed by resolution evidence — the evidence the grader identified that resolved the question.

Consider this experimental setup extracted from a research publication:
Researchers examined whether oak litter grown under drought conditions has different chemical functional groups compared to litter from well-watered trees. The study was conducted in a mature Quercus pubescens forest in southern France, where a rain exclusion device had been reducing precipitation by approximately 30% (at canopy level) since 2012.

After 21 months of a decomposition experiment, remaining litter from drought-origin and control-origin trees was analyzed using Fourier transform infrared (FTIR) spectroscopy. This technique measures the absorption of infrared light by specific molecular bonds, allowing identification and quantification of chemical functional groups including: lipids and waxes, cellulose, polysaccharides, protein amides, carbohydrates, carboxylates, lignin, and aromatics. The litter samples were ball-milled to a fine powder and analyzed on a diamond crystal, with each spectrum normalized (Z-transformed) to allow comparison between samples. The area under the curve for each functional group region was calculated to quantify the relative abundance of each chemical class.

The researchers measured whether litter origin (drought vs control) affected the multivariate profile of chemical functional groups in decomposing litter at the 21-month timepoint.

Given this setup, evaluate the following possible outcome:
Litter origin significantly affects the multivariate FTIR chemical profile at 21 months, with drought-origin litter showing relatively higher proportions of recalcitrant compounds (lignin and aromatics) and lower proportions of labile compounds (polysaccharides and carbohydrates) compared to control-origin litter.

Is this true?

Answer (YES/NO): NO